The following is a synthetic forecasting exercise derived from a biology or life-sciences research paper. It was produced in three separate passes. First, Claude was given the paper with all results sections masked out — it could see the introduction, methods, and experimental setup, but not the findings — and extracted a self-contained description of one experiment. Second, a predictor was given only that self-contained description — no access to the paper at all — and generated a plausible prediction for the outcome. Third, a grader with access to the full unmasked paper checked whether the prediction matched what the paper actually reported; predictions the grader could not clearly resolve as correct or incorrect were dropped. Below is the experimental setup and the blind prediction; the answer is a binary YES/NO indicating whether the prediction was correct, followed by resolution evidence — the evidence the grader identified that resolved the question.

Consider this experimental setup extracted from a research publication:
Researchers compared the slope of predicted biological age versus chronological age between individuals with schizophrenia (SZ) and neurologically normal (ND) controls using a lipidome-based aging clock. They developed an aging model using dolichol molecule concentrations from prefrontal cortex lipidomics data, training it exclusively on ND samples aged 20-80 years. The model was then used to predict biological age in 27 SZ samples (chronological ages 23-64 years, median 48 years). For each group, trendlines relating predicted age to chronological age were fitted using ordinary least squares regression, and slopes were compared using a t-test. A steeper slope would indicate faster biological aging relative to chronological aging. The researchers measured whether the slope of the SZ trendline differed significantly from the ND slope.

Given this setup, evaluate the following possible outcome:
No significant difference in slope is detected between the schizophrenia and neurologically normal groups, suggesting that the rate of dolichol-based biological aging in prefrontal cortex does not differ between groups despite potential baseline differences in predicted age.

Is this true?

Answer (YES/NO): YES